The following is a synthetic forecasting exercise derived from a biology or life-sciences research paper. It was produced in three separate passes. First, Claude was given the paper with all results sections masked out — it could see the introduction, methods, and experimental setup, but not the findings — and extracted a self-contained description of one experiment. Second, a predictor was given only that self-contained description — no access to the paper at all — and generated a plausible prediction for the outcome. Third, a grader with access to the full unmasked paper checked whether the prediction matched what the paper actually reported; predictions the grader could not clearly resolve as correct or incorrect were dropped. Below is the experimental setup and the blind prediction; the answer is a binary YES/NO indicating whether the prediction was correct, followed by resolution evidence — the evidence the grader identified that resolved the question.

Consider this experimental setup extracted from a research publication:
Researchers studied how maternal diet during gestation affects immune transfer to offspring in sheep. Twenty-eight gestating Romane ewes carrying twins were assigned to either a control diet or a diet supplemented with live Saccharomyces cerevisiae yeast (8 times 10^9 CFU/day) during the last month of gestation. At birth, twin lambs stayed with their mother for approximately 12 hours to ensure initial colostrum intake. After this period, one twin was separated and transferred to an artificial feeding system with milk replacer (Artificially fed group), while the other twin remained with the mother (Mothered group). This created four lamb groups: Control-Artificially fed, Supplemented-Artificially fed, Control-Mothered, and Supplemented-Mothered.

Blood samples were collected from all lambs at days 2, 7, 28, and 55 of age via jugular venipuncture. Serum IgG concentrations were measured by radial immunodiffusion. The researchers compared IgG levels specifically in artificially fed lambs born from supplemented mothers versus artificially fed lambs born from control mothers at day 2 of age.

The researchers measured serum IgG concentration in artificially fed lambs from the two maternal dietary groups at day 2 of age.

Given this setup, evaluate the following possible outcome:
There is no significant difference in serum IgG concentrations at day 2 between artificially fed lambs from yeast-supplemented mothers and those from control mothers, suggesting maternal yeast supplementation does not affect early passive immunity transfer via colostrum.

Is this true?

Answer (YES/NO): NO